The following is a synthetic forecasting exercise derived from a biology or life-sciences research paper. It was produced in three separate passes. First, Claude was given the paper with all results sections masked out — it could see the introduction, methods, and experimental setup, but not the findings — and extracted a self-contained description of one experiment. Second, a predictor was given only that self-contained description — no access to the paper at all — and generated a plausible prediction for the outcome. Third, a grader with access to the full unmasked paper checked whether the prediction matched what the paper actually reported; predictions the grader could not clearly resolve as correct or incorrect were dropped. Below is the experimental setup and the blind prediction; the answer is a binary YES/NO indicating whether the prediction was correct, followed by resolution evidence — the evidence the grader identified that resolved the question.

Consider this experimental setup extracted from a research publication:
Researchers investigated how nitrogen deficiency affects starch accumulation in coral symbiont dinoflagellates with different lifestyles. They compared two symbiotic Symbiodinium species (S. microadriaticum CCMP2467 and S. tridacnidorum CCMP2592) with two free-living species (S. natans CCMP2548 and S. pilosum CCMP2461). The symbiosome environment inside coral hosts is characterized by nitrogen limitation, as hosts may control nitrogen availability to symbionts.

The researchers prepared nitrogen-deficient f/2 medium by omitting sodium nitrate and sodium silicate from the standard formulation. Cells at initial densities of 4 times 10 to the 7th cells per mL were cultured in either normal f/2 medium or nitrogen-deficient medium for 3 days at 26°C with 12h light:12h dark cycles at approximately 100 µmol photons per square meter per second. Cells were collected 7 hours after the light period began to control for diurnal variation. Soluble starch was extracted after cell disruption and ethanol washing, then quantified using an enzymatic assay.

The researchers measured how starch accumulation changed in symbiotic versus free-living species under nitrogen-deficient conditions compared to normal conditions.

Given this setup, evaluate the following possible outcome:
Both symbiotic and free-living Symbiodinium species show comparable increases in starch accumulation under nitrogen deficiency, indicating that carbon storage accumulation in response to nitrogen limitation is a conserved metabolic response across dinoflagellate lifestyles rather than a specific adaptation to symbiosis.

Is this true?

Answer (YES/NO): NO